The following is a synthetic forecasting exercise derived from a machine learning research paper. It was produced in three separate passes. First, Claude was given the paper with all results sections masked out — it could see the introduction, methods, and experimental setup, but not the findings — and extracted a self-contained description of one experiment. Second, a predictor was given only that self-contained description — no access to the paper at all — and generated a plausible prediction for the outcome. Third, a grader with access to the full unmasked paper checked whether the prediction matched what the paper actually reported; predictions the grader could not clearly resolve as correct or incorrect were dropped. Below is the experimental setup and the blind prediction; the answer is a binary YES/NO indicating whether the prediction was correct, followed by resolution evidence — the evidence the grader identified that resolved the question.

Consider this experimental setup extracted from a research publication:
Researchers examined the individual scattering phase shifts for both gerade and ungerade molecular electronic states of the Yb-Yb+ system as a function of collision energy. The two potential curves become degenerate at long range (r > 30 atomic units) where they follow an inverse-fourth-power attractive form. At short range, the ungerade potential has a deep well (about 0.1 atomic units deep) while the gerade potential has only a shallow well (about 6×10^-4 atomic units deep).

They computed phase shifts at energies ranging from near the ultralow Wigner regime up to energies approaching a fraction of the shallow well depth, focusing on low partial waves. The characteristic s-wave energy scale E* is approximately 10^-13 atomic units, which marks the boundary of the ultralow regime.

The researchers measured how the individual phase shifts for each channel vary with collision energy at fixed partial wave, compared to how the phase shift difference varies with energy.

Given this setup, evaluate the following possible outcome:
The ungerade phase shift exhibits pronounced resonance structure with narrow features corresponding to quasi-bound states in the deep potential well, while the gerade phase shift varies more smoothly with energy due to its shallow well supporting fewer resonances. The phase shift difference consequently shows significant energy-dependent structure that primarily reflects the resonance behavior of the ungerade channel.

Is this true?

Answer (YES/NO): NO